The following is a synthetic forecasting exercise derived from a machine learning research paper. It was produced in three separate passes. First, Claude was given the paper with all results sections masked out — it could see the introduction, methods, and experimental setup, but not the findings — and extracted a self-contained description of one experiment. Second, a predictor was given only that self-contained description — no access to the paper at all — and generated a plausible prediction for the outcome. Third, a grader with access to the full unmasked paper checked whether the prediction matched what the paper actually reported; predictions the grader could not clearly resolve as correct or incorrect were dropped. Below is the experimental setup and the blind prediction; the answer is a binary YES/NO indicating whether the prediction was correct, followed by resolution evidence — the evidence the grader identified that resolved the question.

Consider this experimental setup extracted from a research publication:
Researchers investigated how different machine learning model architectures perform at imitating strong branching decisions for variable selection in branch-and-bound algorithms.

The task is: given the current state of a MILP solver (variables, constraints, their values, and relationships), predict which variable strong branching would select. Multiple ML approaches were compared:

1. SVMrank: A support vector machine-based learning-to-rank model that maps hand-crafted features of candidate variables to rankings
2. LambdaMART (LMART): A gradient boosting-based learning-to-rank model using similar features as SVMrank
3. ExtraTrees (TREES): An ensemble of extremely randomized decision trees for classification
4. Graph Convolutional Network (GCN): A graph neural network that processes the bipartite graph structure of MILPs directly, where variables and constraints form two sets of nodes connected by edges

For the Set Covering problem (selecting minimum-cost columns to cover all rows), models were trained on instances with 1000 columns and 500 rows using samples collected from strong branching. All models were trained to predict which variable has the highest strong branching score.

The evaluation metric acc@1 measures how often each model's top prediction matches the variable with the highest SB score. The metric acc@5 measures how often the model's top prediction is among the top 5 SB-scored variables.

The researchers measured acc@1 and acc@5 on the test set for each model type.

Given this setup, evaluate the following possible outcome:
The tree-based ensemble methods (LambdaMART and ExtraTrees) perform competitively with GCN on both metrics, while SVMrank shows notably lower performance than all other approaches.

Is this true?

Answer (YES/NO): NO